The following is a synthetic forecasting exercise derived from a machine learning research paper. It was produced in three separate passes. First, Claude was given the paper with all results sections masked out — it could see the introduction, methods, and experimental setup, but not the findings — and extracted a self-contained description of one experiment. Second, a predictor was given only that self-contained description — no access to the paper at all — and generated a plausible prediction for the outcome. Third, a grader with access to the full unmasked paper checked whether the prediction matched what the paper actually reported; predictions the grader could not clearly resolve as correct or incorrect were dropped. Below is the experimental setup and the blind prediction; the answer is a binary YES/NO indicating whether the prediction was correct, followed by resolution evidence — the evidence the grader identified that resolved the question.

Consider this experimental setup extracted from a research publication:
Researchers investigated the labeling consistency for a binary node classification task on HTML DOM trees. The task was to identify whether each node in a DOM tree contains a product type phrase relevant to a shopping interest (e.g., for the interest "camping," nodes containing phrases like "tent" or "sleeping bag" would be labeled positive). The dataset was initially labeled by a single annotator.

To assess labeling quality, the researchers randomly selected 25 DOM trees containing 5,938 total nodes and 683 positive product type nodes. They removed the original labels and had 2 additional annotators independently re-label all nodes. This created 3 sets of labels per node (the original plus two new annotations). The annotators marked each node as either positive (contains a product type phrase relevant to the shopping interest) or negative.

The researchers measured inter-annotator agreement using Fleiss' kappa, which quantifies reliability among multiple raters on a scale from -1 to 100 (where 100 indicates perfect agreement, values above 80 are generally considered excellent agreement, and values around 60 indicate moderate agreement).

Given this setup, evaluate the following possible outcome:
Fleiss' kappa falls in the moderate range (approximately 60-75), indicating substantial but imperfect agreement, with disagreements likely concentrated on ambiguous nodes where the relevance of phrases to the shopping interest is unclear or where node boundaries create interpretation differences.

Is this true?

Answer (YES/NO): NO